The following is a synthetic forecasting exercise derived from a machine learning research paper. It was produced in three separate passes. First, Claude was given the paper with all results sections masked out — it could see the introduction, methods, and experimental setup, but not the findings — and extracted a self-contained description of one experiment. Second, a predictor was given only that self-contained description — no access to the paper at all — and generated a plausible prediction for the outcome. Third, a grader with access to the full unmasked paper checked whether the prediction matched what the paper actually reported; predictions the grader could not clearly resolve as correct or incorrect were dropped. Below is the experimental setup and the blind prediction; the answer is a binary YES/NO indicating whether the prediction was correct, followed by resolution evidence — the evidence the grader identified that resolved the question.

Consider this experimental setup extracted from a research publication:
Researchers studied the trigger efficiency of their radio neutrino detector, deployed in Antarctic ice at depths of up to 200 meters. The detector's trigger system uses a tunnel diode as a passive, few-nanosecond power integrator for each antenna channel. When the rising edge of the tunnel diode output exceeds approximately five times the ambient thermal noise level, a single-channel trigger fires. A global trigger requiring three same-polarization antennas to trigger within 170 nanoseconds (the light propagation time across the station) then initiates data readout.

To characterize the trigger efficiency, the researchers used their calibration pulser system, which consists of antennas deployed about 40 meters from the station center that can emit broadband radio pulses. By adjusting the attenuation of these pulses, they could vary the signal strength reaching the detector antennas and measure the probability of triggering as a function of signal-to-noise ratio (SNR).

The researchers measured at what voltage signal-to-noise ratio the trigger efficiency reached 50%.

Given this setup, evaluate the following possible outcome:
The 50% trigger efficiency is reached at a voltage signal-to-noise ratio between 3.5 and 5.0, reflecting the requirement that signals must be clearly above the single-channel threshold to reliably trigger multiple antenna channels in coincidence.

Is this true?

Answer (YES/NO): YES